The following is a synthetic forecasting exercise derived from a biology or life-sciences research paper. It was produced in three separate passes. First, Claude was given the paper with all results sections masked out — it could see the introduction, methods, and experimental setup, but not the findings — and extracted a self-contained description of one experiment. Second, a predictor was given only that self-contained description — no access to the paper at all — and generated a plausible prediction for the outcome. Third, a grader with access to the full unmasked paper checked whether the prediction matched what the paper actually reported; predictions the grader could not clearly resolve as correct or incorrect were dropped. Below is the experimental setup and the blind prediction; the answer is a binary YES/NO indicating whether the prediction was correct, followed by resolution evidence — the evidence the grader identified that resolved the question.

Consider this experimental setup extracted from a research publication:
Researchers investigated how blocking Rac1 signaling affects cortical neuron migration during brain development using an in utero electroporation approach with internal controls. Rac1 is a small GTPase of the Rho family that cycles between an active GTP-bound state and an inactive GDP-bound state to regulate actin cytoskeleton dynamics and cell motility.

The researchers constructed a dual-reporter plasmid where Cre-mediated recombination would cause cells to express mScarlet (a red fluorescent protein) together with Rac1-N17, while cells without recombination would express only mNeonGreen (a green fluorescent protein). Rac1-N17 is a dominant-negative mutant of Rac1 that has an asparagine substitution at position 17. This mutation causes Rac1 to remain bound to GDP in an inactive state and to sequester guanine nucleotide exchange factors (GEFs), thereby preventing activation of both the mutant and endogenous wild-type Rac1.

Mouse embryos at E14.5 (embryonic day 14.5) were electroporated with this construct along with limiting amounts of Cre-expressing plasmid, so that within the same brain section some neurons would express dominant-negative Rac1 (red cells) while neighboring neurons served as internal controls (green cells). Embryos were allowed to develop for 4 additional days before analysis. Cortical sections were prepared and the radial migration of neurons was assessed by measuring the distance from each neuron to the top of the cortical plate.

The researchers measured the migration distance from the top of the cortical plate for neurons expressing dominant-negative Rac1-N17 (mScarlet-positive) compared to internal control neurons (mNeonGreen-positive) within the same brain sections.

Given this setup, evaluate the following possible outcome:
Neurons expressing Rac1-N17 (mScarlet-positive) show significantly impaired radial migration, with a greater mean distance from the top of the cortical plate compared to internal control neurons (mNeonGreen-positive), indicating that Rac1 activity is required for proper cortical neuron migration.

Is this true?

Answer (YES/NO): YES